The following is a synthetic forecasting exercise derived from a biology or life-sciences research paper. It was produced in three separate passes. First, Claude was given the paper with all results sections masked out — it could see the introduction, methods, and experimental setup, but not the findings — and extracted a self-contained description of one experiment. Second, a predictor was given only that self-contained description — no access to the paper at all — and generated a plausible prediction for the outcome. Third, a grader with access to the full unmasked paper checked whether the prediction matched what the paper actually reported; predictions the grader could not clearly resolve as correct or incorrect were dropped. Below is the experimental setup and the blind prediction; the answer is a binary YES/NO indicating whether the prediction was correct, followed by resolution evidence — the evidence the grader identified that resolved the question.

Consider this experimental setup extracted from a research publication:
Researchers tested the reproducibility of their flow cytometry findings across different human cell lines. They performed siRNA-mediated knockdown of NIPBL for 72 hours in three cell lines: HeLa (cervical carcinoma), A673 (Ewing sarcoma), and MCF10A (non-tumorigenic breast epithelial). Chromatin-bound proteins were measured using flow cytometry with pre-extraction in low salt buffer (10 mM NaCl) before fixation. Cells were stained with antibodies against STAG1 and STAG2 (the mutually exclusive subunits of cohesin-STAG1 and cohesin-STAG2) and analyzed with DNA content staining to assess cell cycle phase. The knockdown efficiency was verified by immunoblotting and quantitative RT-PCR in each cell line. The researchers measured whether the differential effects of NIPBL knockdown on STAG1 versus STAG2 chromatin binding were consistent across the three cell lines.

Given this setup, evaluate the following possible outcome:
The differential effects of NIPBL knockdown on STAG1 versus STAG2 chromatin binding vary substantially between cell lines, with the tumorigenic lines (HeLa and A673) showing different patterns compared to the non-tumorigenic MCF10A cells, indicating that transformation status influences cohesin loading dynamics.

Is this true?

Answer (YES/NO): NO